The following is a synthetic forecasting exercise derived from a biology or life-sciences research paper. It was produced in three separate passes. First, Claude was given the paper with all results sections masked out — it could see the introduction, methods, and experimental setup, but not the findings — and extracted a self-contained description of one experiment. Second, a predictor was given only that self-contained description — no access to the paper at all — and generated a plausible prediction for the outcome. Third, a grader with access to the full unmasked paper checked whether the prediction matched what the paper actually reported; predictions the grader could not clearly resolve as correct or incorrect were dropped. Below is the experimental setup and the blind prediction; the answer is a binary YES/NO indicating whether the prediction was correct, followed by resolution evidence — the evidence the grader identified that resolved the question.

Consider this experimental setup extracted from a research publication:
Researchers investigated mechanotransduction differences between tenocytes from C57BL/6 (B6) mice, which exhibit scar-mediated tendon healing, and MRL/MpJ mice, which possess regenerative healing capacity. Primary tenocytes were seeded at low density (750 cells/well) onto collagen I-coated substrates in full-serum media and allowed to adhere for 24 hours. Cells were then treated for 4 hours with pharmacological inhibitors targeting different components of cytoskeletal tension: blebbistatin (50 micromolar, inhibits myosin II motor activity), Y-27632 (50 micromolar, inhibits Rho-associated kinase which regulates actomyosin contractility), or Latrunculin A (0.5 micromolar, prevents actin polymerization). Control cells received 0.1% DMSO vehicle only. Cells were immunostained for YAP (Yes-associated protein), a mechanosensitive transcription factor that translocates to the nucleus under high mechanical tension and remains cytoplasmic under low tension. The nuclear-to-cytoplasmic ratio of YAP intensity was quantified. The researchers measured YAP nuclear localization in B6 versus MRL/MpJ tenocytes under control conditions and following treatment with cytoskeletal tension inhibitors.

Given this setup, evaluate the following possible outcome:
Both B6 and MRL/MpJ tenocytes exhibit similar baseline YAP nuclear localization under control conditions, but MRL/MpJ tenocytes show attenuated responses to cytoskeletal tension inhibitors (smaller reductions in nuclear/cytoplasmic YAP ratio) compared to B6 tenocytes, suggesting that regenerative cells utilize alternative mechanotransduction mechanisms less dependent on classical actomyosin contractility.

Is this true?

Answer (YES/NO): NO